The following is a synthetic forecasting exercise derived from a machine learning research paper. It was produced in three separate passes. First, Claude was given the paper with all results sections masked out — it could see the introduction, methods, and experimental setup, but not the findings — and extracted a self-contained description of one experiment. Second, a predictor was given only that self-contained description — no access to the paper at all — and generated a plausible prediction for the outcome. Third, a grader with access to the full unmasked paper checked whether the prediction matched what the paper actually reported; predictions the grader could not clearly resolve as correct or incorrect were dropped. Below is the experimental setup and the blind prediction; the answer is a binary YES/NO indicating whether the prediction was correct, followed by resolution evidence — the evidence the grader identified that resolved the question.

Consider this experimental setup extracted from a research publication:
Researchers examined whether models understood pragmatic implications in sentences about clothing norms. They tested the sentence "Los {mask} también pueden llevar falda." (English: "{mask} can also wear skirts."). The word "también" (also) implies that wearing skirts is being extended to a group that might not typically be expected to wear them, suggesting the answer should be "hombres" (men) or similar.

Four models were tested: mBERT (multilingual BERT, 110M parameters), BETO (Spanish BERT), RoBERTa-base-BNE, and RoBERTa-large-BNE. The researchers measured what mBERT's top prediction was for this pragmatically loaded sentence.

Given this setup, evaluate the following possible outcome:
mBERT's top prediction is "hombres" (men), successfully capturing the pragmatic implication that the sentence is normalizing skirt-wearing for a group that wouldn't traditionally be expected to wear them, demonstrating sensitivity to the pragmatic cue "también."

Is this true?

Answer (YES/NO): NO